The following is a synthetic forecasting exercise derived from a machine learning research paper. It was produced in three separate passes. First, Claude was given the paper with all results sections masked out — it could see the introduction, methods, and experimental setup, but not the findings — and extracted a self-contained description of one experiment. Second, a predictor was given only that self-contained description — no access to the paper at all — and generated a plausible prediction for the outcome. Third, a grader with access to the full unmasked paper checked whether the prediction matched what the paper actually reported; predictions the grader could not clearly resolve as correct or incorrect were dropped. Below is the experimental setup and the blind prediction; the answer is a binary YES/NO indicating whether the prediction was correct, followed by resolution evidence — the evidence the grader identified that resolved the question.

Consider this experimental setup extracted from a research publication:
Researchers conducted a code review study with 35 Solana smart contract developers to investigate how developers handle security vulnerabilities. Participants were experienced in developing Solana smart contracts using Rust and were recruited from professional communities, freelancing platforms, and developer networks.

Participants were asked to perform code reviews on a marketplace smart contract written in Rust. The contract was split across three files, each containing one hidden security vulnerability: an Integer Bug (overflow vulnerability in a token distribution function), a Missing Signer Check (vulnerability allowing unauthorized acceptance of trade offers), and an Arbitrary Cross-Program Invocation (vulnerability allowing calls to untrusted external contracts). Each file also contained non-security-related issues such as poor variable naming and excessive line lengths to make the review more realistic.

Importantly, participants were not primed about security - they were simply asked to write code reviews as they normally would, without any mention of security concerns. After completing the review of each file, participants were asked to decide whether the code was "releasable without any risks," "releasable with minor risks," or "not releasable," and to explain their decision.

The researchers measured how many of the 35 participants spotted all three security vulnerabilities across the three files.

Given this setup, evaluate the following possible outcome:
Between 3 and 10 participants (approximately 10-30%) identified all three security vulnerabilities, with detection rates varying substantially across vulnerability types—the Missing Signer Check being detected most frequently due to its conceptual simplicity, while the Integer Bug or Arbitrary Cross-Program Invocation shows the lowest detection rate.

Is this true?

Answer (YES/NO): NO